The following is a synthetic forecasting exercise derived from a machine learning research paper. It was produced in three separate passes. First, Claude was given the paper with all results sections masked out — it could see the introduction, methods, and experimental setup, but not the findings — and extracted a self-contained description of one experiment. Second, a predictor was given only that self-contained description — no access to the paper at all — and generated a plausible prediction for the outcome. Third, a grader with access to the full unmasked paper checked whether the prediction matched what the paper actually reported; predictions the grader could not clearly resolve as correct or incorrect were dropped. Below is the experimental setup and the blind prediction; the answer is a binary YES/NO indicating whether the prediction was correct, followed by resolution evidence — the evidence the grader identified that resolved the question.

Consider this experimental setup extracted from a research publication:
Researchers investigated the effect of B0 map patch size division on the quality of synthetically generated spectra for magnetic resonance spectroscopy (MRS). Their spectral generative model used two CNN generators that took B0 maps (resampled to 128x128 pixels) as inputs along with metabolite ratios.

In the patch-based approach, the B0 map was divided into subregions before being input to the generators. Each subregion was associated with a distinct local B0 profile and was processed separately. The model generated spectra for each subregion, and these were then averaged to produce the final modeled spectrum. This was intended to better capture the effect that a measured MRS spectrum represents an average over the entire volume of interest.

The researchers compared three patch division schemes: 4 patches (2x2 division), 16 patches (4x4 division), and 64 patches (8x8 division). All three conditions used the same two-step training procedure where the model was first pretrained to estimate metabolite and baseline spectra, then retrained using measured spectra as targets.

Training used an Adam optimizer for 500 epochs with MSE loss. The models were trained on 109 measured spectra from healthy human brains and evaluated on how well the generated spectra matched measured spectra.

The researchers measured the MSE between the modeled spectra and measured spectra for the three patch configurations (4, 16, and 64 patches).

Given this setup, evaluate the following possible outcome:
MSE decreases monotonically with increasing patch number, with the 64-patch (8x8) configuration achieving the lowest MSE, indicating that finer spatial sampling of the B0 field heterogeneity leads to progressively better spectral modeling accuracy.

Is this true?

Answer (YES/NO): NO